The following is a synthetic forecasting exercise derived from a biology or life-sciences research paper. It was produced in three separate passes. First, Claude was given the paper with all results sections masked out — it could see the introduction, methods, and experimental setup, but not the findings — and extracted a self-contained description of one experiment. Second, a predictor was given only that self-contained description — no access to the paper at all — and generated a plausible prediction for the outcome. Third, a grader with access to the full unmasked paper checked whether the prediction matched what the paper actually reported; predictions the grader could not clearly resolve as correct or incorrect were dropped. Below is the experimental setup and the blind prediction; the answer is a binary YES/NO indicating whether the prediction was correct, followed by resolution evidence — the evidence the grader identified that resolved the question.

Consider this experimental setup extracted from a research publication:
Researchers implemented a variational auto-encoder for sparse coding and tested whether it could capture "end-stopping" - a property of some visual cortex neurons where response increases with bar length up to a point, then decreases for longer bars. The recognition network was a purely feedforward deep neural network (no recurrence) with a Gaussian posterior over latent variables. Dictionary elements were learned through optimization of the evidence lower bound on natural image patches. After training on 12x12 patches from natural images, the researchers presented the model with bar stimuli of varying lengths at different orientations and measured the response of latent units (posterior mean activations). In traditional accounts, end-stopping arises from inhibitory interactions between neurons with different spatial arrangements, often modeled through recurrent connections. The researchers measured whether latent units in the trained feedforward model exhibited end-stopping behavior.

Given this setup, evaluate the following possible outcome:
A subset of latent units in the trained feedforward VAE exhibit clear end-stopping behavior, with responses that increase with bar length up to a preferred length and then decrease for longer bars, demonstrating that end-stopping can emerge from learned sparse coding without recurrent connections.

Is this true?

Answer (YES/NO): YES